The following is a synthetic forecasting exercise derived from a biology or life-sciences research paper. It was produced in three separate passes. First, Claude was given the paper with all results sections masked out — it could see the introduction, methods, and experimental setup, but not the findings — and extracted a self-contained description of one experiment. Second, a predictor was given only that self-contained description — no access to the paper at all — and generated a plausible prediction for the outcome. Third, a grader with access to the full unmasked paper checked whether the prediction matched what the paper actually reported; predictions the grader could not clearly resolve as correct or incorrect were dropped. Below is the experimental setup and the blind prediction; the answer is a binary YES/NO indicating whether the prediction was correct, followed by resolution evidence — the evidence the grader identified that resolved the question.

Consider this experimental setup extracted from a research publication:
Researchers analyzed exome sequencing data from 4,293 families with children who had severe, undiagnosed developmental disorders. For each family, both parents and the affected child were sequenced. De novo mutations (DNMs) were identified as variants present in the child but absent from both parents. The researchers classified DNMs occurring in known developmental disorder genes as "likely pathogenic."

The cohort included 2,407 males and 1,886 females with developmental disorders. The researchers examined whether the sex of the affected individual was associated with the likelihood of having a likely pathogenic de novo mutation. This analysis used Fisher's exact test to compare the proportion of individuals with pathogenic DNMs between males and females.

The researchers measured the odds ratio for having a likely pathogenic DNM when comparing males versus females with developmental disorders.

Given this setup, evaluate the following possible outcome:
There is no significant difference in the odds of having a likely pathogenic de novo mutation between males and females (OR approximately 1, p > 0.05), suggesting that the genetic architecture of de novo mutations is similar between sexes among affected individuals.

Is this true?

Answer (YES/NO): NO